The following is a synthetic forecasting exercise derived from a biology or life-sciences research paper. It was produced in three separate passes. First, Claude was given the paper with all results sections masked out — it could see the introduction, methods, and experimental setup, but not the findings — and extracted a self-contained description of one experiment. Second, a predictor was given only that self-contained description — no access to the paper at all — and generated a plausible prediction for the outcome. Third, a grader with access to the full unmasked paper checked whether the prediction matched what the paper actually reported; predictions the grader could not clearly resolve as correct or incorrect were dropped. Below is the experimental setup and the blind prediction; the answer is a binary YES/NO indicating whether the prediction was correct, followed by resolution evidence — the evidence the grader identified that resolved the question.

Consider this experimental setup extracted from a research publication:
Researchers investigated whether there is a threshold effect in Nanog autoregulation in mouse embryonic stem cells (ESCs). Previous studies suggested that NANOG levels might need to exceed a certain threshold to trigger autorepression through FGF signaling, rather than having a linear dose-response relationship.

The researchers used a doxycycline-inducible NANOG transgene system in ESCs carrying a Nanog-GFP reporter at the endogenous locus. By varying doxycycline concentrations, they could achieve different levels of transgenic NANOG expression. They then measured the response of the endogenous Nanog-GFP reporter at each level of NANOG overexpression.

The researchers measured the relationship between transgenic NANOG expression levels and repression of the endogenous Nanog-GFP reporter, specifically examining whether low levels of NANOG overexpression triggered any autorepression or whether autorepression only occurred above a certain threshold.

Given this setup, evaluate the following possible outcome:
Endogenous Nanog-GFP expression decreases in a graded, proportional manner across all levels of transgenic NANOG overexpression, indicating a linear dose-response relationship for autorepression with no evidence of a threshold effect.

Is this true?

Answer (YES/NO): NO